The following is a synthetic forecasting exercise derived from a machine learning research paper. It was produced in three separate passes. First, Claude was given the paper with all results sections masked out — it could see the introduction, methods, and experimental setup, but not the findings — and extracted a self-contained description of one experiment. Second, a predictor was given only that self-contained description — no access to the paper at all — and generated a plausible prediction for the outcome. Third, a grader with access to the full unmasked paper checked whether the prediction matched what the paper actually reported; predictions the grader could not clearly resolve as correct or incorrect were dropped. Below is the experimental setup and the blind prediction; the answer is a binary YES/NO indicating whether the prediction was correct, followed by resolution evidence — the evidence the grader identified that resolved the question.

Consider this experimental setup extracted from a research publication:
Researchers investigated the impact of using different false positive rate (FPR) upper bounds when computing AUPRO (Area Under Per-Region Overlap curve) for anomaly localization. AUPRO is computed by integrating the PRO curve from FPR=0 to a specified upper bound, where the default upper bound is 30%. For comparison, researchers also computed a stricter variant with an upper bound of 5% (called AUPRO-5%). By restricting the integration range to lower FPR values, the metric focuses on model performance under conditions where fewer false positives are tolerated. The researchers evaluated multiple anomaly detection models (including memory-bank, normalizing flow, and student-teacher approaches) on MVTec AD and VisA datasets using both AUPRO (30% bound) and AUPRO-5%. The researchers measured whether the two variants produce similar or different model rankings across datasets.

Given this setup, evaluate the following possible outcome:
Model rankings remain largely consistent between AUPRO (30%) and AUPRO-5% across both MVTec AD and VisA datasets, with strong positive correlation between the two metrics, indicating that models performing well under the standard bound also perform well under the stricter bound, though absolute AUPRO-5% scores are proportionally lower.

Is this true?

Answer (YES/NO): NO